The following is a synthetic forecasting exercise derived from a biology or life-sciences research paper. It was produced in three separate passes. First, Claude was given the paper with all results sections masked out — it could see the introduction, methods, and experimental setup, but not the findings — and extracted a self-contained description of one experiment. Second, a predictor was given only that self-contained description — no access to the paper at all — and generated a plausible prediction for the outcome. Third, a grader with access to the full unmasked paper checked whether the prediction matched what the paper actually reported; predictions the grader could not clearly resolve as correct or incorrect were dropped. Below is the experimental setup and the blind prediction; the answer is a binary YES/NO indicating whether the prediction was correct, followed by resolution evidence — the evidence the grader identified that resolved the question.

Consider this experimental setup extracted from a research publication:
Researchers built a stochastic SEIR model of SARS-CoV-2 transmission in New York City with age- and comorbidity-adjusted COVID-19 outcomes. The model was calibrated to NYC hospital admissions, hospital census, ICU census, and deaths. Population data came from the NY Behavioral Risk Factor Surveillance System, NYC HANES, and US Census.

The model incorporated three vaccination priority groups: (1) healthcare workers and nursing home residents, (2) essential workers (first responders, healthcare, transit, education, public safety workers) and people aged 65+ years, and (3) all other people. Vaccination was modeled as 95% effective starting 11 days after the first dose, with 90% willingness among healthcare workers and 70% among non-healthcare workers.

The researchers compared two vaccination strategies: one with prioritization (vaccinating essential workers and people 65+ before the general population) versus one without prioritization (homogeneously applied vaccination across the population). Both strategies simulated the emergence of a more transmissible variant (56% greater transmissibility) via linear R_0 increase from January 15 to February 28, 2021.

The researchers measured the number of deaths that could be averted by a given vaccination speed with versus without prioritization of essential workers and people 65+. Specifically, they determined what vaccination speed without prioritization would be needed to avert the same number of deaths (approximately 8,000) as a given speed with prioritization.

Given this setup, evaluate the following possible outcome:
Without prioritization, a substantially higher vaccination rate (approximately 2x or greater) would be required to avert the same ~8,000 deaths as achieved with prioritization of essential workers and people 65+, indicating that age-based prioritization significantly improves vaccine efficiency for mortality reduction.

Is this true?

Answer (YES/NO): NO